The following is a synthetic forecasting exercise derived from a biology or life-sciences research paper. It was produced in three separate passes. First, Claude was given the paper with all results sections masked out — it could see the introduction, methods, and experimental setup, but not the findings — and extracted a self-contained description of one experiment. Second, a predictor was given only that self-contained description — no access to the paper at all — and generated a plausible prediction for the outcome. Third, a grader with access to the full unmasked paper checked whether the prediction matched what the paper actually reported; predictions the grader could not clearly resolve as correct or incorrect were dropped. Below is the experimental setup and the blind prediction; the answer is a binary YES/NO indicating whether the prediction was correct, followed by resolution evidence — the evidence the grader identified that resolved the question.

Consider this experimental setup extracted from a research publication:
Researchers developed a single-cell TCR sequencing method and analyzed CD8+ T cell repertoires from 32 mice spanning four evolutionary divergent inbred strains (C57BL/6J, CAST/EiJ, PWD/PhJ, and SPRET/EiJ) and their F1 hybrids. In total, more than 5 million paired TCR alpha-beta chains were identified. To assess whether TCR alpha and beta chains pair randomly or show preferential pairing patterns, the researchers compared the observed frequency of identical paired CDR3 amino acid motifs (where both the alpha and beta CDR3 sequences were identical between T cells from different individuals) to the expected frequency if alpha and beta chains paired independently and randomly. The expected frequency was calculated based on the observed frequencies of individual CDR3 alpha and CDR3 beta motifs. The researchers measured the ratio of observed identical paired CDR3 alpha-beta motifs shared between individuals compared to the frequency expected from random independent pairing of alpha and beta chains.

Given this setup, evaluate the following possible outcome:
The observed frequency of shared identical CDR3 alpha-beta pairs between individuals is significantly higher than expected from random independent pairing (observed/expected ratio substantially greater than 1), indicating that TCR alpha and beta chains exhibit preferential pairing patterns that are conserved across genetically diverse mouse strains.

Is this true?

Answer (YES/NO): YES